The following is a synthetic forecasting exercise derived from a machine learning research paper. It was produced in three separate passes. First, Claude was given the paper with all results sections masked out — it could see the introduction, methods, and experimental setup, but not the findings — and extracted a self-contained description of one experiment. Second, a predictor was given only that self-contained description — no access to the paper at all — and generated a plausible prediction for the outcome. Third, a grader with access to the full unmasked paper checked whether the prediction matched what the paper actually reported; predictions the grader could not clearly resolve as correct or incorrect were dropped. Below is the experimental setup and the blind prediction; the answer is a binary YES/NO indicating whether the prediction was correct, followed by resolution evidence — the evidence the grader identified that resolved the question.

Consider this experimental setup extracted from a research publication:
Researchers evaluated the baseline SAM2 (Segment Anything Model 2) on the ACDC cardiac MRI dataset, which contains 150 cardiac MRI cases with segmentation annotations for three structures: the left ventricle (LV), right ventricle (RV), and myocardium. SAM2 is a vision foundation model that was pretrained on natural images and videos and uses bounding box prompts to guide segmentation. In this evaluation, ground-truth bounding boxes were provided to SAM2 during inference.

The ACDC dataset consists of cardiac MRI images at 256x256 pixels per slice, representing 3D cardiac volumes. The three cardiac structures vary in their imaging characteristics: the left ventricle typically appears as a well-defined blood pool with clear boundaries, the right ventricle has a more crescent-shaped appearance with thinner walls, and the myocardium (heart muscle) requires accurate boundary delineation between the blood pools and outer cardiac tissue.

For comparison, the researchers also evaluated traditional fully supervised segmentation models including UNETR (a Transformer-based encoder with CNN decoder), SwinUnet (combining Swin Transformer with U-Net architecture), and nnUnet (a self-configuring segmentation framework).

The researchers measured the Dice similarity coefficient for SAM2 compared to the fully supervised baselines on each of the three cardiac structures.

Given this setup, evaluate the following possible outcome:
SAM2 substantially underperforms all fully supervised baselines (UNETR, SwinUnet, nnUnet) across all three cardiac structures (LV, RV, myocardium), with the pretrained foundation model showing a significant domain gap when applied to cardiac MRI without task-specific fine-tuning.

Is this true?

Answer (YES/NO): YES